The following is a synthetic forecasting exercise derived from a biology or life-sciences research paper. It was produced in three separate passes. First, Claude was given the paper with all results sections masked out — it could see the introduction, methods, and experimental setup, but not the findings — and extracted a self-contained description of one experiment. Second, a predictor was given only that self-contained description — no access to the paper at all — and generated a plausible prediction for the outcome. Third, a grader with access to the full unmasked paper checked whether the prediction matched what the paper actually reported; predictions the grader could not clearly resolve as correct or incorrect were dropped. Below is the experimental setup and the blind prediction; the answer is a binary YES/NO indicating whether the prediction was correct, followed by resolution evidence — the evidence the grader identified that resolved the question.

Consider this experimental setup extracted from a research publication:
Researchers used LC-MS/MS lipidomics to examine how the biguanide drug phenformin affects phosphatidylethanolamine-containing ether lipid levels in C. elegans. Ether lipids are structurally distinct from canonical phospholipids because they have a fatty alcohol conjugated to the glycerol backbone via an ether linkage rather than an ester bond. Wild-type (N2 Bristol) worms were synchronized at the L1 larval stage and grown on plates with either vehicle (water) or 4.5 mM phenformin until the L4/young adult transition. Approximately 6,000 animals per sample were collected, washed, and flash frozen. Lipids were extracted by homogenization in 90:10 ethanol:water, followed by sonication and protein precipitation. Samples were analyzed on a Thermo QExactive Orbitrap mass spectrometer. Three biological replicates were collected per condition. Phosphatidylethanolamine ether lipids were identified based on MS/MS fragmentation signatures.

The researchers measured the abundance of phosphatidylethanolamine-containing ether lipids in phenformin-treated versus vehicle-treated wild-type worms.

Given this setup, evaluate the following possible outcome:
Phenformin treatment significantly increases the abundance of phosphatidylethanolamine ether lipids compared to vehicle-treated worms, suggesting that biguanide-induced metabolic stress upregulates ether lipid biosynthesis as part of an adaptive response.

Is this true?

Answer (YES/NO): YES